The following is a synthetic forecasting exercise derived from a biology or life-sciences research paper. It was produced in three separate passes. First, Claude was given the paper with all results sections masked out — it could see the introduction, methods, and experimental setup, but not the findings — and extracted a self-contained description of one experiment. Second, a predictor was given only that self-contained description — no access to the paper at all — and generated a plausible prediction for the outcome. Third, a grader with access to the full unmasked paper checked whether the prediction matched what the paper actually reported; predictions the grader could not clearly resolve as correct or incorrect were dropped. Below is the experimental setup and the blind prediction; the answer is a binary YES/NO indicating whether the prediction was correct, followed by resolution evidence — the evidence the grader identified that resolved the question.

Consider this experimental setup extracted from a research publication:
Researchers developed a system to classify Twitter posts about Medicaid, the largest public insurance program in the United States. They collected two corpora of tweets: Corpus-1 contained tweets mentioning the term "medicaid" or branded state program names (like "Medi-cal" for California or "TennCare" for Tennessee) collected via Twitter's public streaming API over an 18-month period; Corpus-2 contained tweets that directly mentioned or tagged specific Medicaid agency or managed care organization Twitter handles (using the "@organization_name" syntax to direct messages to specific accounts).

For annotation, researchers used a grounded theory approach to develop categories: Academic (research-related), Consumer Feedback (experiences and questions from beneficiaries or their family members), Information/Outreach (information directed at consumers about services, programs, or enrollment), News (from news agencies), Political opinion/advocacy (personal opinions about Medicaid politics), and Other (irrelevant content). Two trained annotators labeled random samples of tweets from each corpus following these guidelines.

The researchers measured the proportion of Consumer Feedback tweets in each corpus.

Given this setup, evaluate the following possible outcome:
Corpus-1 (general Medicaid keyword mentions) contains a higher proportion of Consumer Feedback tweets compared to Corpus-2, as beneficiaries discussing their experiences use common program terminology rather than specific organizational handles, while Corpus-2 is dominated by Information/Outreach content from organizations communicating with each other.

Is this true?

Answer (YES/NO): NO